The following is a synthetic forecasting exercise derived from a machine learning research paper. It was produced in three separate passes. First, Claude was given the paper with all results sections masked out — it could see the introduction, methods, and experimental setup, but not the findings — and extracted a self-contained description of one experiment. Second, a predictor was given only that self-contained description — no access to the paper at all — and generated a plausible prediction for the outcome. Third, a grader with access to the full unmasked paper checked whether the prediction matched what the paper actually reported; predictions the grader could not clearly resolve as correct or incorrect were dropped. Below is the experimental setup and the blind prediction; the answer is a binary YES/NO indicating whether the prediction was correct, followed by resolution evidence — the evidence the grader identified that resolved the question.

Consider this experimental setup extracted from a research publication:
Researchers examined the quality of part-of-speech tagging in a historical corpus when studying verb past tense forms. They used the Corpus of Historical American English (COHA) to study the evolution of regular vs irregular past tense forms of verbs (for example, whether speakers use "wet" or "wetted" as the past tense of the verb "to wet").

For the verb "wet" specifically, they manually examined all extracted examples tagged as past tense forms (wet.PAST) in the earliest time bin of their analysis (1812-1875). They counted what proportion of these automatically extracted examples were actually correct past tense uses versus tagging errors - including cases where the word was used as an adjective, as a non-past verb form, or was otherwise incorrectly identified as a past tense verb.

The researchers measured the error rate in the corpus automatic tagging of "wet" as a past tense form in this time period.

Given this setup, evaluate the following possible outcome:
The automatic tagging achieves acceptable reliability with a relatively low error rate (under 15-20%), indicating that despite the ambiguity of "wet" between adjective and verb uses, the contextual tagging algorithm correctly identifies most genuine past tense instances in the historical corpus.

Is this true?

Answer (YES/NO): NO